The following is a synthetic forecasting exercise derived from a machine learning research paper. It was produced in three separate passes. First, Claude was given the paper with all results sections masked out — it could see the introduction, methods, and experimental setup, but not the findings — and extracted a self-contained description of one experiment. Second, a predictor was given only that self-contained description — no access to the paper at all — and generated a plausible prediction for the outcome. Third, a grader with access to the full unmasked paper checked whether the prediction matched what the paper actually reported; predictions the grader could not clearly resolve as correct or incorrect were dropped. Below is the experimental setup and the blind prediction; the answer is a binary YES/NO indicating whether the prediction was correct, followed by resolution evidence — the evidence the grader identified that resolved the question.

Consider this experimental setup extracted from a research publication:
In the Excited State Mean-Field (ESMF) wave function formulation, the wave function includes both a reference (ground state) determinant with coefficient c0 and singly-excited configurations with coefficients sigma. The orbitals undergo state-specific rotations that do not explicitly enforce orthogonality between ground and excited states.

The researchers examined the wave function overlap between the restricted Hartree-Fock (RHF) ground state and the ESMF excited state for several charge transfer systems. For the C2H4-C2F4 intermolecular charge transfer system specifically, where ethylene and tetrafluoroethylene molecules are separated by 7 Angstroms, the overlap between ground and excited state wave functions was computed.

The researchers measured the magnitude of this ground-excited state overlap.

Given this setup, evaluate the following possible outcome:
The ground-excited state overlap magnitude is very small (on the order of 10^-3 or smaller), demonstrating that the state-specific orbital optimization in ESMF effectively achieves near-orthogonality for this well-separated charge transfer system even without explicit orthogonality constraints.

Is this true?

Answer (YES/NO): YES